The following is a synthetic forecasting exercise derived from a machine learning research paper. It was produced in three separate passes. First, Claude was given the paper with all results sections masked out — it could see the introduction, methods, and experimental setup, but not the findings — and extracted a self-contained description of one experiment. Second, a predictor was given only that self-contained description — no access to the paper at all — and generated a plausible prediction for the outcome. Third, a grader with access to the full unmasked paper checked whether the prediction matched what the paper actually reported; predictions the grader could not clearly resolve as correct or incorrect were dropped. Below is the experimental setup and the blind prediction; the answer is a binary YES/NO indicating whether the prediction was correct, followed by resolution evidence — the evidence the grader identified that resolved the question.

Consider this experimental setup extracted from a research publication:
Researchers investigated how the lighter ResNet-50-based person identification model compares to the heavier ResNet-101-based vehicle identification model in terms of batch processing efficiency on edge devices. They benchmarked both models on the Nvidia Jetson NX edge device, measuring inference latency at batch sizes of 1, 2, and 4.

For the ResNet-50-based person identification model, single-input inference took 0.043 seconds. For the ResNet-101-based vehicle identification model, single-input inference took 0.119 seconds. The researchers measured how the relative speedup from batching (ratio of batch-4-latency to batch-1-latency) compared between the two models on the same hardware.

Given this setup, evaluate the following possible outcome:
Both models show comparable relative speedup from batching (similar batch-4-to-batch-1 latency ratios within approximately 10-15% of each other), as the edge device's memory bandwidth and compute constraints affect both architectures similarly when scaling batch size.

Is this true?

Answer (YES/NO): NO